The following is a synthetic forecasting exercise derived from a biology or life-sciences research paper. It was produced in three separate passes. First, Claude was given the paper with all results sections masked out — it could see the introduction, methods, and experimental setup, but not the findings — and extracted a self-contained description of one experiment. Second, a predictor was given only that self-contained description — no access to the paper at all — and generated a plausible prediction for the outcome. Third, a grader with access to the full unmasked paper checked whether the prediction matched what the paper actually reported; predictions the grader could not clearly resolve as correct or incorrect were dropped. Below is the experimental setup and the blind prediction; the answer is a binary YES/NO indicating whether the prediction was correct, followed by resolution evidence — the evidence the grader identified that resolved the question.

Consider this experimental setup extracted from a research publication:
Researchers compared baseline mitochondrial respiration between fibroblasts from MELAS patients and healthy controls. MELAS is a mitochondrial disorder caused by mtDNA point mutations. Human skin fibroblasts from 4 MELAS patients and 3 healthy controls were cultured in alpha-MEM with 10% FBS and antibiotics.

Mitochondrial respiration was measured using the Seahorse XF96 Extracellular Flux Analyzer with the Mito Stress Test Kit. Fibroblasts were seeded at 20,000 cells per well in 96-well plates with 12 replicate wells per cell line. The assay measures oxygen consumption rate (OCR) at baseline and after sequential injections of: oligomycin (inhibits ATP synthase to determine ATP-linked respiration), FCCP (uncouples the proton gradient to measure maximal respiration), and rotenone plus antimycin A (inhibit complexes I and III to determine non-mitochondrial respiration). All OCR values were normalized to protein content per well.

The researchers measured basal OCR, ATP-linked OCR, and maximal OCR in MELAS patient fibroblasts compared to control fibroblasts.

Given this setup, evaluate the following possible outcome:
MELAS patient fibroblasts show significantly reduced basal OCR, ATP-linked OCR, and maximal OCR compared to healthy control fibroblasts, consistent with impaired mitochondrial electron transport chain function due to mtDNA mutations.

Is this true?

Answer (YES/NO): NO